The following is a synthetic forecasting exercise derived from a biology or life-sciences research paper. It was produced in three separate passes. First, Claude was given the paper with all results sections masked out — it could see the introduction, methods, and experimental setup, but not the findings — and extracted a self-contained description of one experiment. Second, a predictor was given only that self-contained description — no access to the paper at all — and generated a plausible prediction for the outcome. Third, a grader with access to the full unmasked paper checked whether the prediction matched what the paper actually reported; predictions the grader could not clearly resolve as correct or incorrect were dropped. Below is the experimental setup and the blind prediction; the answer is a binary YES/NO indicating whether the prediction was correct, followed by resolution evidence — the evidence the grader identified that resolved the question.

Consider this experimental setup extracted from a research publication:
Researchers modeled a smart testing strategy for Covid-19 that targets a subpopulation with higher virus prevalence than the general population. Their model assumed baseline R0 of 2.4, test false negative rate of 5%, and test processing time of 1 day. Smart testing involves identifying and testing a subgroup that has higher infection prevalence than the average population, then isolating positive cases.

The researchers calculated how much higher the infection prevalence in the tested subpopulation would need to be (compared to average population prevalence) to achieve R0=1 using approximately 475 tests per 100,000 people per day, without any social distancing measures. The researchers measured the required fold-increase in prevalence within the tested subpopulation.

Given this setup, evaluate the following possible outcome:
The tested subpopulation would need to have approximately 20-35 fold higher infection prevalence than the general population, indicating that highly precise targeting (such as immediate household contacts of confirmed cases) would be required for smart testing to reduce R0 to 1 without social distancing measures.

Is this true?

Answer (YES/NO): YES